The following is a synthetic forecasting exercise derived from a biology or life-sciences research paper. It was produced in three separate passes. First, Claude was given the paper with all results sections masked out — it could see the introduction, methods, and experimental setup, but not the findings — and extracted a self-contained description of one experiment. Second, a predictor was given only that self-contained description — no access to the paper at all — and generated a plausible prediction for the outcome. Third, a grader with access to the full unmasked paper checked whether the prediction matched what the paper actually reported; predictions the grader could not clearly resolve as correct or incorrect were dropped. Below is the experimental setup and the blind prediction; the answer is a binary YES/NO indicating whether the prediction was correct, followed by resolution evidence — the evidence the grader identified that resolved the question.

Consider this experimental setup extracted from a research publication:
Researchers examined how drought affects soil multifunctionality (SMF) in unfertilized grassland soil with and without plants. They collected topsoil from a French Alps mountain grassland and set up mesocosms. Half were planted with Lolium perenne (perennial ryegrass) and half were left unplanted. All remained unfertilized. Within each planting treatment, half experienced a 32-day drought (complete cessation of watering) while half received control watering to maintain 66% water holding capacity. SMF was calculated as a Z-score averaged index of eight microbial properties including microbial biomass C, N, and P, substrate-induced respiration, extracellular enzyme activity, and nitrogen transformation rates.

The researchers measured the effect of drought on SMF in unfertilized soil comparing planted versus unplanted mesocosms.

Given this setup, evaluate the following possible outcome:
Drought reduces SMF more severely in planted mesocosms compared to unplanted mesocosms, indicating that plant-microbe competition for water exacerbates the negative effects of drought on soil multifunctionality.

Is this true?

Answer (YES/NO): NO